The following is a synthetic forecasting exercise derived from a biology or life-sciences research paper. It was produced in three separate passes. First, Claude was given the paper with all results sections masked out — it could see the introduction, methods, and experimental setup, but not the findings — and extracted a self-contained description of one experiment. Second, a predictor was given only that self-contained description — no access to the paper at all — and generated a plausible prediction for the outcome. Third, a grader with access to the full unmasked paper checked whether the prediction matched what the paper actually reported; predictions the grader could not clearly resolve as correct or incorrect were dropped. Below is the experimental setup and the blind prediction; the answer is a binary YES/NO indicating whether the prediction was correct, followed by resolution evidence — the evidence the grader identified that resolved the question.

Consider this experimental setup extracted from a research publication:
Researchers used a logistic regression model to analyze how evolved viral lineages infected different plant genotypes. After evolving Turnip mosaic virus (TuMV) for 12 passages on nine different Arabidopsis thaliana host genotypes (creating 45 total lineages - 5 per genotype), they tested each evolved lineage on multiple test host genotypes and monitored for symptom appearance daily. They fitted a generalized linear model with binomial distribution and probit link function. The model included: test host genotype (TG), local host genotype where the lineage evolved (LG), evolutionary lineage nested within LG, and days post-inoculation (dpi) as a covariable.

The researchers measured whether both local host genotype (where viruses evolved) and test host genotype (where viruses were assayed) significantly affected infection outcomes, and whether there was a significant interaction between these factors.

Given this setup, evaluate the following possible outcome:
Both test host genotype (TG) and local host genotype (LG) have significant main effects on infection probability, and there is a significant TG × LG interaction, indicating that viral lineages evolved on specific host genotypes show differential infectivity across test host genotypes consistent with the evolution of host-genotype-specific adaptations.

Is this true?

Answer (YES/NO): YES